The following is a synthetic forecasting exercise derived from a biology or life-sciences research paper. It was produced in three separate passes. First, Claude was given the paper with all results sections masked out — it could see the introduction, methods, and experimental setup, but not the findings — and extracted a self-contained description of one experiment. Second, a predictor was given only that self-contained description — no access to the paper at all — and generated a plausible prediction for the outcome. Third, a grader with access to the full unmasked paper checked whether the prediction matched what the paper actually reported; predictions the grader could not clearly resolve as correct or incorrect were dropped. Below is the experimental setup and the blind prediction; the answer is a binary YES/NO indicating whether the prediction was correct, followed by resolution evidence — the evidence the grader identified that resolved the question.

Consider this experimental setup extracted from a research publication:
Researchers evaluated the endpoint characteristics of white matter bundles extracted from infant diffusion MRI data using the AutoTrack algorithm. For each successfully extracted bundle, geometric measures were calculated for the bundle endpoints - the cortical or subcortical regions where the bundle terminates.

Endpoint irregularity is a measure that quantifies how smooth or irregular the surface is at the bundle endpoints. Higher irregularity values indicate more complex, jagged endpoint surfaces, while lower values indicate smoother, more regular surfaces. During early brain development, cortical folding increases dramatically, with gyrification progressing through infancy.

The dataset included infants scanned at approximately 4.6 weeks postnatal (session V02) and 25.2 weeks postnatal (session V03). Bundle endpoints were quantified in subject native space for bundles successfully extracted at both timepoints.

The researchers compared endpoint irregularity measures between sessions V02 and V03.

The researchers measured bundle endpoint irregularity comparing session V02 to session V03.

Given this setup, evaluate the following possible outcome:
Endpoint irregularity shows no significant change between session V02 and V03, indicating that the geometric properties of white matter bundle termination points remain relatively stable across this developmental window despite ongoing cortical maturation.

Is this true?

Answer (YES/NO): NO